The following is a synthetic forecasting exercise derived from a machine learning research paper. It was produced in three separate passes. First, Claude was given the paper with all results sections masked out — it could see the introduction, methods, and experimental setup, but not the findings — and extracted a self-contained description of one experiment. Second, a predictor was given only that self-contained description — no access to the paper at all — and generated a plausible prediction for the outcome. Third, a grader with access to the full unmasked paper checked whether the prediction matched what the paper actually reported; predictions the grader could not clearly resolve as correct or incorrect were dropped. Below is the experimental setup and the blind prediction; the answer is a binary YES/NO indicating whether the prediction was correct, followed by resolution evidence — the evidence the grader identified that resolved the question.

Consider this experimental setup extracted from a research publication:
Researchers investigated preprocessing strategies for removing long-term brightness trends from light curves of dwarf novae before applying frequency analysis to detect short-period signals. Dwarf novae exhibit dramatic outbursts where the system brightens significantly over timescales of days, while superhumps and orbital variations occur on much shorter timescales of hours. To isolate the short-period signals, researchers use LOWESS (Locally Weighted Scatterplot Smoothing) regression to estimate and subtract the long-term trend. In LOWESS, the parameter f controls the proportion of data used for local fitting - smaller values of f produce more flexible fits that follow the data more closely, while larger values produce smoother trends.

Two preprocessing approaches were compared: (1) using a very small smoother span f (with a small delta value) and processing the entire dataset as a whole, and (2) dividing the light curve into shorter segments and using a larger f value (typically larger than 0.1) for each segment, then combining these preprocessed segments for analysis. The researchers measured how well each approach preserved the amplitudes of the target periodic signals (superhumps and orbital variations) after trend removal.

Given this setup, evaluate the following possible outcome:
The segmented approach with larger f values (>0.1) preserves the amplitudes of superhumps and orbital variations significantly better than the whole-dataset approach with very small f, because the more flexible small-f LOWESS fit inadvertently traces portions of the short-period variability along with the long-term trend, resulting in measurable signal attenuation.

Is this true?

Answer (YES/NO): YES